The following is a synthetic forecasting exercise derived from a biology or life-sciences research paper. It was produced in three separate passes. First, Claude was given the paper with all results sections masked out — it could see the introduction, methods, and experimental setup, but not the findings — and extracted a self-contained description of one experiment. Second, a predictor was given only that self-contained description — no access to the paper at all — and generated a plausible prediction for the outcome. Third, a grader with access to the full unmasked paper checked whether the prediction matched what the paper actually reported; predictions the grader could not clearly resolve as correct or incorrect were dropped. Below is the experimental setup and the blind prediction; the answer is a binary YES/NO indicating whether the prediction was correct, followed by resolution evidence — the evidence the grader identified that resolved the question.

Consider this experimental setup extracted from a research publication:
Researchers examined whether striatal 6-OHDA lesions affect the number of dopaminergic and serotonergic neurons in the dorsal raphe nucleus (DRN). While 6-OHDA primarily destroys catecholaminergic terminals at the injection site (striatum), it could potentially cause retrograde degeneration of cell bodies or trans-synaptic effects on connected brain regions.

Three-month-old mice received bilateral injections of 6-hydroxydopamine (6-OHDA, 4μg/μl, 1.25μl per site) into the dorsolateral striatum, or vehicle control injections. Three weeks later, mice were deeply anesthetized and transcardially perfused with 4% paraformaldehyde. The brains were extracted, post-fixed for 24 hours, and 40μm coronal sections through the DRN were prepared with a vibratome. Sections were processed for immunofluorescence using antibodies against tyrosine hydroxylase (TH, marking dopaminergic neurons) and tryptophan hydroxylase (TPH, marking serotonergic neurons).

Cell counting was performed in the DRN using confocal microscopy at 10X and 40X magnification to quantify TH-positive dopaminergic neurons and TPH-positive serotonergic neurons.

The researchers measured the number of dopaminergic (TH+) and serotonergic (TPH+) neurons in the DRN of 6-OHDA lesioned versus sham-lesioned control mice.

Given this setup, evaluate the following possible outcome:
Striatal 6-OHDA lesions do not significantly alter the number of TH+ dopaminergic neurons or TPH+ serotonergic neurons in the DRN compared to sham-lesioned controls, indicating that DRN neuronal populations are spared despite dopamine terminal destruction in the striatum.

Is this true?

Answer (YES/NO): YES